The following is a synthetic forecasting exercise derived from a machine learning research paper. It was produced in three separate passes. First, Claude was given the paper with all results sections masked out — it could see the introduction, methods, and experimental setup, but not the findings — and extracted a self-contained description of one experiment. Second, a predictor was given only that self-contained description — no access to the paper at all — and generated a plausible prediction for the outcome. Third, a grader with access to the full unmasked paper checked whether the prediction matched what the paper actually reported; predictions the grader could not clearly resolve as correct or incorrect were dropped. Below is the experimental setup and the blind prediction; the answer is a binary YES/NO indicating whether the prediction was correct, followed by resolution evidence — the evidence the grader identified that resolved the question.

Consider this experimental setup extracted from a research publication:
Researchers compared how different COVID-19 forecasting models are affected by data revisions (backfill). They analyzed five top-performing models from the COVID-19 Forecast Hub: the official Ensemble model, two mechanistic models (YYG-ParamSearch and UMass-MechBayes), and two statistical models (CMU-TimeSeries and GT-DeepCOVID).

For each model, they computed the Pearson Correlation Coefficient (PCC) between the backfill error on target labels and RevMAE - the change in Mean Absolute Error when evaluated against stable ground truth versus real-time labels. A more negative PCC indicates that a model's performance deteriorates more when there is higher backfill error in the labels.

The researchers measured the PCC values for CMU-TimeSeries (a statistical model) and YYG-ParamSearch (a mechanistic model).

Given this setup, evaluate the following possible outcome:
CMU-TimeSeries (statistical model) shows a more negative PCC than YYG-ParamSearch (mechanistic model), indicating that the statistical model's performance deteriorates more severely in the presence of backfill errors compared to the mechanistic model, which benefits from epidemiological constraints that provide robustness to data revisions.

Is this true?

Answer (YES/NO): YES